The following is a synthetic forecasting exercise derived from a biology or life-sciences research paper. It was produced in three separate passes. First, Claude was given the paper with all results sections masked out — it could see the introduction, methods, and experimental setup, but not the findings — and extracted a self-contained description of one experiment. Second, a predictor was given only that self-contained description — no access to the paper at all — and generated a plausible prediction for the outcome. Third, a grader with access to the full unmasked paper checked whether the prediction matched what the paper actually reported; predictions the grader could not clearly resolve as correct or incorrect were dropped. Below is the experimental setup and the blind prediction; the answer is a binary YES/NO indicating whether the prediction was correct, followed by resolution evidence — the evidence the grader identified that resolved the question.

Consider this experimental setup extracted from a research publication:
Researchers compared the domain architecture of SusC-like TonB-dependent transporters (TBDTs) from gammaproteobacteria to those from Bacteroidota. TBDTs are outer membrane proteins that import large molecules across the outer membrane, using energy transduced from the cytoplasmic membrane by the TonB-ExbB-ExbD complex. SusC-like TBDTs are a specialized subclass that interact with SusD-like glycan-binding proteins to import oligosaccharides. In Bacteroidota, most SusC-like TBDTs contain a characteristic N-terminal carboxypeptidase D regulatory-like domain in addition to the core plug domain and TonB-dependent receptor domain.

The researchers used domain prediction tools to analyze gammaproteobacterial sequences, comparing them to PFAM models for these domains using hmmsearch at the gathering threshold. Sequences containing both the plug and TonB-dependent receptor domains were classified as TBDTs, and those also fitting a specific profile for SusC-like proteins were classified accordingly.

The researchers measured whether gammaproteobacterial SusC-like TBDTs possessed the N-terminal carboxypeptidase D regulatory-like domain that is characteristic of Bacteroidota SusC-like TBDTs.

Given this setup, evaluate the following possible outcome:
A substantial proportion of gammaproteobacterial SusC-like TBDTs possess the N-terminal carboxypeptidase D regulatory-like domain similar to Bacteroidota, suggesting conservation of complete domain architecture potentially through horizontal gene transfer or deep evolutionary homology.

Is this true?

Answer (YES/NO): NO